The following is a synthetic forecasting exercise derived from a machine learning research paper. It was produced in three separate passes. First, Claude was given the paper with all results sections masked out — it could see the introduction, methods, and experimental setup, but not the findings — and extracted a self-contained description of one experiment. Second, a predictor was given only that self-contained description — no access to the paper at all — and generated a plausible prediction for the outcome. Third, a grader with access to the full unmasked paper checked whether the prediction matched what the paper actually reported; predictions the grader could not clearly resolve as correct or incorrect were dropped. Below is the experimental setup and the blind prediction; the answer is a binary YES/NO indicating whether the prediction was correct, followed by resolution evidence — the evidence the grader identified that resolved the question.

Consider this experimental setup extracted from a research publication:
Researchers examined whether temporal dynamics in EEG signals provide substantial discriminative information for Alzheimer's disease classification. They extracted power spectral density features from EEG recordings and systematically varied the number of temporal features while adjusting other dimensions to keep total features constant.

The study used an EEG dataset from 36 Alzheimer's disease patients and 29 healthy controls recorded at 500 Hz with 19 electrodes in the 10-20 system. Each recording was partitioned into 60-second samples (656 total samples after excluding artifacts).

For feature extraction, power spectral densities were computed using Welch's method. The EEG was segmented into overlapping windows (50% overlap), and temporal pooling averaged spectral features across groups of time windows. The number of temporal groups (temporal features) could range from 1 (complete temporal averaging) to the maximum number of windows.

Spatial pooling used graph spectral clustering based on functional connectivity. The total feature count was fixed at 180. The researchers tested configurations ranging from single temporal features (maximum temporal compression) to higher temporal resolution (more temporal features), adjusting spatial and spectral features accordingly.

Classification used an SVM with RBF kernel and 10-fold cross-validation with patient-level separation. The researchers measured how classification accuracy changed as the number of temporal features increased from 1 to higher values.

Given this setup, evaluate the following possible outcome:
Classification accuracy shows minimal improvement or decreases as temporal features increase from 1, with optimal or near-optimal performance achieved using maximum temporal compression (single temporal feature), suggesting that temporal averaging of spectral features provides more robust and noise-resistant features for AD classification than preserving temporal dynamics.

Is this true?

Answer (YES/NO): YES